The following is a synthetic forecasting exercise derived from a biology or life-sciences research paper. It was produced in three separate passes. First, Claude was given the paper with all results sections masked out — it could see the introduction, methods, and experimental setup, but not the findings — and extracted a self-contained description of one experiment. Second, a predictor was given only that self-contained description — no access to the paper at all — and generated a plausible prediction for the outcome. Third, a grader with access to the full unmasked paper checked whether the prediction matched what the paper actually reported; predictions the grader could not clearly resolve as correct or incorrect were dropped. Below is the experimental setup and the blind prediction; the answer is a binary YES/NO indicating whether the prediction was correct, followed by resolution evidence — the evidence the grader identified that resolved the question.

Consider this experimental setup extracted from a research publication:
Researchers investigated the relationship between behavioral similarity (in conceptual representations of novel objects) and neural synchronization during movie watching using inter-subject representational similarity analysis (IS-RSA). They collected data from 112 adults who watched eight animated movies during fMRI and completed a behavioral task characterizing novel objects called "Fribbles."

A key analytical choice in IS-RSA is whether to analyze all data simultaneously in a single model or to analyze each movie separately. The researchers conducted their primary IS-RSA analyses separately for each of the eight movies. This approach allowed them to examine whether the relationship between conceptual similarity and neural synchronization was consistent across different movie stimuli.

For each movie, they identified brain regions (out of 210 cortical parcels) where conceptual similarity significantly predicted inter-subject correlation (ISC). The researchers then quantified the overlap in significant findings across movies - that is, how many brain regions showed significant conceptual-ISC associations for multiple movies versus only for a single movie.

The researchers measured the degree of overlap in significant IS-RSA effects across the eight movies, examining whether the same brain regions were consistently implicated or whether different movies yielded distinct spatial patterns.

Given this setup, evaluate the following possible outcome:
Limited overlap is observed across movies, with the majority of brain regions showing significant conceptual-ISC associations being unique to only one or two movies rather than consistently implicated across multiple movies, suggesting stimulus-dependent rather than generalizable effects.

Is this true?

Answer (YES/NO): YES